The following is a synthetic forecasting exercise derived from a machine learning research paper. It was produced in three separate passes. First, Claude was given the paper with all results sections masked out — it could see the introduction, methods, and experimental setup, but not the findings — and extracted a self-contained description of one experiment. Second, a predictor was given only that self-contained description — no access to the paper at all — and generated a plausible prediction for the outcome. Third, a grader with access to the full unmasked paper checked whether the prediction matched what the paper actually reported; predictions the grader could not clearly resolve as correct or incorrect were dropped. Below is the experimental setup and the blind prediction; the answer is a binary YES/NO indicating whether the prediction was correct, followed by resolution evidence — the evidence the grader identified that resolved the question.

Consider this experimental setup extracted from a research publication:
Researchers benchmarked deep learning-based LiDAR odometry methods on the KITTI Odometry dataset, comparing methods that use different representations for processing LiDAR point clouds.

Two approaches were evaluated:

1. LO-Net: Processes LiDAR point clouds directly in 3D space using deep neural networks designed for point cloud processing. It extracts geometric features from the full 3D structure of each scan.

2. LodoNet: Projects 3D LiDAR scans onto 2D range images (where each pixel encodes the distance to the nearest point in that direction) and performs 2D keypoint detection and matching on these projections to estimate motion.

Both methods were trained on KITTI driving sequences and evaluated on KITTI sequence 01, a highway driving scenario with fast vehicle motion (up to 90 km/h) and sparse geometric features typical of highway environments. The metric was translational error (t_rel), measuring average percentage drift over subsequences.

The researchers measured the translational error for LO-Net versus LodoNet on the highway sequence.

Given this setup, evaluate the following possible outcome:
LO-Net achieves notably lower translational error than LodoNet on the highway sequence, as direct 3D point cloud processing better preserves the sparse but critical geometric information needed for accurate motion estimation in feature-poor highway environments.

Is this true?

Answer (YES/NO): NO